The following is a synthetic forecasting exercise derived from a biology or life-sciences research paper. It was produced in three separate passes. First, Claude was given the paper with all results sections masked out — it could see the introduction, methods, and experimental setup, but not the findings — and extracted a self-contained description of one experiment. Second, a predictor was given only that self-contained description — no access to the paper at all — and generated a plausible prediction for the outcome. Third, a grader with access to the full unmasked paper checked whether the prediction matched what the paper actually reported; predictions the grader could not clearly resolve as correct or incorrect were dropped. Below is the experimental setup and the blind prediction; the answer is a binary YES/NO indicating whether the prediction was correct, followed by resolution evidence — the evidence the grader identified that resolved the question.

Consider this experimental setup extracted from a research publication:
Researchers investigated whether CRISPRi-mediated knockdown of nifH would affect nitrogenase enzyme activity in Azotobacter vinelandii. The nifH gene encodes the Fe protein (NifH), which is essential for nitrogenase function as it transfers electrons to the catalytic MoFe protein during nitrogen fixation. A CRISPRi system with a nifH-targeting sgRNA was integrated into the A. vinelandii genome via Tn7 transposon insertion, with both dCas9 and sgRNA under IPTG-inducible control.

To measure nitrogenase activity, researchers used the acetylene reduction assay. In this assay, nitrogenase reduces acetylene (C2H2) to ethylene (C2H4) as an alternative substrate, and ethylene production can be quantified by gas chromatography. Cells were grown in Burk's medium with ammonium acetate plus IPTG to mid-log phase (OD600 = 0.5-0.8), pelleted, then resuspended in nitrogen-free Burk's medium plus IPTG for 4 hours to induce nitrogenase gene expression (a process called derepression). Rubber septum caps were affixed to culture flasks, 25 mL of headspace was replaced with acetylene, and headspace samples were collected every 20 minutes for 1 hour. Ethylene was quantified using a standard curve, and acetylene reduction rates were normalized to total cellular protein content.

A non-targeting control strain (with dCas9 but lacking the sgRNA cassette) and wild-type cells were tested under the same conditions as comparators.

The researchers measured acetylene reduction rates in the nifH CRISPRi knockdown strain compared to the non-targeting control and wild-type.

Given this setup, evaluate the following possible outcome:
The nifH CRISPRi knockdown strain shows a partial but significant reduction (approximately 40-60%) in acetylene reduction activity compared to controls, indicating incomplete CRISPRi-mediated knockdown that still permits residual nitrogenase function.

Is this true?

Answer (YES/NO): NO